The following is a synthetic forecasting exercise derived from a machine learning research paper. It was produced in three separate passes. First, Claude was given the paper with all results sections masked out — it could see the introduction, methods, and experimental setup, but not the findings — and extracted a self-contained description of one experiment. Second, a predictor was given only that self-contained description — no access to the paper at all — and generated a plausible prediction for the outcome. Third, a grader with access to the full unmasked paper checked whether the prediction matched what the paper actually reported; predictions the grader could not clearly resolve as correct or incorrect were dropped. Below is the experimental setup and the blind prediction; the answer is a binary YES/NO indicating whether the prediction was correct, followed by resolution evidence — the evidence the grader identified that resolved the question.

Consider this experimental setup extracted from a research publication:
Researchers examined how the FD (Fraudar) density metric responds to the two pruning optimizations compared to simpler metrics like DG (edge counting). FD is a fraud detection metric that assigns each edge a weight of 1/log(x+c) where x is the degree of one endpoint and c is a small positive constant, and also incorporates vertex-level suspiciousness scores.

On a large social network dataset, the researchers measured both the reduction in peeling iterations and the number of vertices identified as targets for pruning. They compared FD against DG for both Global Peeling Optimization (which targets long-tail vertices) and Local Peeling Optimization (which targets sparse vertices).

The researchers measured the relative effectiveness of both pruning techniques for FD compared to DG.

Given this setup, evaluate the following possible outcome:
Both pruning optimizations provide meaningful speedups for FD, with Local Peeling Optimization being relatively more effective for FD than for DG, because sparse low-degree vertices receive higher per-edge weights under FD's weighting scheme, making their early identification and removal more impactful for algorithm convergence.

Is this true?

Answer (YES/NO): NO